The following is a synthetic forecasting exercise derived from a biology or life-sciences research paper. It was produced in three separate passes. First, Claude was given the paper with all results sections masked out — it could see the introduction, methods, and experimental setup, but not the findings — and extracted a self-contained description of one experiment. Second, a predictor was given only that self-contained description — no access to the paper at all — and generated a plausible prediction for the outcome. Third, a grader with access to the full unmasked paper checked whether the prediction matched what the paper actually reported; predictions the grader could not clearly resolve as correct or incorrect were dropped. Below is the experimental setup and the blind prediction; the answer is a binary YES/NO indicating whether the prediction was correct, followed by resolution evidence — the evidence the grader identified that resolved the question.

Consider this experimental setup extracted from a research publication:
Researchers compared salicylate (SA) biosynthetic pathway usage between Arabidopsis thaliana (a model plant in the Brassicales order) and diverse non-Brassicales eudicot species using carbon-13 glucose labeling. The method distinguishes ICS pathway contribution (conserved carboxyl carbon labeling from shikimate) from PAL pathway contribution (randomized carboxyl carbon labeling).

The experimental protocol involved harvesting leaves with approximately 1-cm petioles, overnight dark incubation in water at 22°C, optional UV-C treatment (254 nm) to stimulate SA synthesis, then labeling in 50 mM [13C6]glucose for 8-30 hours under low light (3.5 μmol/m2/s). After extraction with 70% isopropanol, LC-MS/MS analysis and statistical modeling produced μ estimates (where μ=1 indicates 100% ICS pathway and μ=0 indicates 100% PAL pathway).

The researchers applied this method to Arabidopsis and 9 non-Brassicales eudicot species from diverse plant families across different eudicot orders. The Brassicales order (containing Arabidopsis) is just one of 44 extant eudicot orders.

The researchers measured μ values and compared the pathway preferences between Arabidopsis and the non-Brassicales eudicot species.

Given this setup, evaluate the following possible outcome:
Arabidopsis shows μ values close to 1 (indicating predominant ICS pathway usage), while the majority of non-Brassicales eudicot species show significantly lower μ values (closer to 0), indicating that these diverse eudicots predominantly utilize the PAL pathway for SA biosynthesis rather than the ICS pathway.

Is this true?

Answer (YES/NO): YES